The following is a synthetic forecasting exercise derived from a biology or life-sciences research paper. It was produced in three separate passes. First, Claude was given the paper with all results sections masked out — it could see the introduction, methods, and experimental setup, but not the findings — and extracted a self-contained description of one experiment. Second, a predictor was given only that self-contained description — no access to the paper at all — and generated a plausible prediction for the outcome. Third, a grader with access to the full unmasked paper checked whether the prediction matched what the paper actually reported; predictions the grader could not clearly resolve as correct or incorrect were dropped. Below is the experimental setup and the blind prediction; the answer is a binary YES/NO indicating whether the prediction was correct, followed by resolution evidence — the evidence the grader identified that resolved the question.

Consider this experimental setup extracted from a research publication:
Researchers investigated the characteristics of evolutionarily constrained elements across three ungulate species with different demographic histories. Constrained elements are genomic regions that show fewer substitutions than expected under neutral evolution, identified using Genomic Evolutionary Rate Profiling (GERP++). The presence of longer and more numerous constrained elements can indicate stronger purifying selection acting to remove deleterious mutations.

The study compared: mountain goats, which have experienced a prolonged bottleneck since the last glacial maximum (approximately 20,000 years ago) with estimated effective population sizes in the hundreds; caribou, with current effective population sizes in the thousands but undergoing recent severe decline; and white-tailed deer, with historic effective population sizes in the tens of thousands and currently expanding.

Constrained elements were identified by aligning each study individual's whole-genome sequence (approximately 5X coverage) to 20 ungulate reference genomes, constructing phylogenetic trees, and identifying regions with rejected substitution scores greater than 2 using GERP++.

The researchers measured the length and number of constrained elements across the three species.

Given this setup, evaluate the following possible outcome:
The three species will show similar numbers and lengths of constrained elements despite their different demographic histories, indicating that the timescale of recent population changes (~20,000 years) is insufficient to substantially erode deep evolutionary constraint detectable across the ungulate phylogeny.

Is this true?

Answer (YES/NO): NO